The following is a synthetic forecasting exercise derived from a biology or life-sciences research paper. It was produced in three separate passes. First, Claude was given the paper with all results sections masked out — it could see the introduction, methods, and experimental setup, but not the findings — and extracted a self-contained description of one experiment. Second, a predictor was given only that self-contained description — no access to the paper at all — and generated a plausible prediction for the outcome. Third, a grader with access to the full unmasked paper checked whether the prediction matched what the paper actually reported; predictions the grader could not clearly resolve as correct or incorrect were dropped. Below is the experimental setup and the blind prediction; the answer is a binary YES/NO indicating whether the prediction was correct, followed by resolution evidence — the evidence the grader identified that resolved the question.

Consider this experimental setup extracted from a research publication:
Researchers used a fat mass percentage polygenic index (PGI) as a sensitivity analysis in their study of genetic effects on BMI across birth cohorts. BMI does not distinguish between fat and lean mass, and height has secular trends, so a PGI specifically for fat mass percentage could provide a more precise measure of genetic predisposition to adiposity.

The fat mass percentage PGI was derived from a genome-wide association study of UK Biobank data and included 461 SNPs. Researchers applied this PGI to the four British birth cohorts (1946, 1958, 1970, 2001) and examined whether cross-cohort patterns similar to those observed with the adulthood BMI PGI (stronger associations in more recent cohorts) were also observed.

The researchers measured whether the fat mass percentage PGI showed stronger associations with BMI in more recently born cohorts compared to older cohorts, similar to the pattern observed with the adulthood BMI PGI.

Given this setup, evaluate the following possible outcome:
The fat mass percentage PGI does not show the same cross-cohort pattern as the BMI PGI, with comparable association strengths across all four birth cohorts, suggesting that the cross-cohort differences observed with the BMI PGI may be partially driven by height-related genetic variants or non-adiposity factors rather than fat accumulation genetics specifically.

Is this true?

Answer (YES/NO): NO